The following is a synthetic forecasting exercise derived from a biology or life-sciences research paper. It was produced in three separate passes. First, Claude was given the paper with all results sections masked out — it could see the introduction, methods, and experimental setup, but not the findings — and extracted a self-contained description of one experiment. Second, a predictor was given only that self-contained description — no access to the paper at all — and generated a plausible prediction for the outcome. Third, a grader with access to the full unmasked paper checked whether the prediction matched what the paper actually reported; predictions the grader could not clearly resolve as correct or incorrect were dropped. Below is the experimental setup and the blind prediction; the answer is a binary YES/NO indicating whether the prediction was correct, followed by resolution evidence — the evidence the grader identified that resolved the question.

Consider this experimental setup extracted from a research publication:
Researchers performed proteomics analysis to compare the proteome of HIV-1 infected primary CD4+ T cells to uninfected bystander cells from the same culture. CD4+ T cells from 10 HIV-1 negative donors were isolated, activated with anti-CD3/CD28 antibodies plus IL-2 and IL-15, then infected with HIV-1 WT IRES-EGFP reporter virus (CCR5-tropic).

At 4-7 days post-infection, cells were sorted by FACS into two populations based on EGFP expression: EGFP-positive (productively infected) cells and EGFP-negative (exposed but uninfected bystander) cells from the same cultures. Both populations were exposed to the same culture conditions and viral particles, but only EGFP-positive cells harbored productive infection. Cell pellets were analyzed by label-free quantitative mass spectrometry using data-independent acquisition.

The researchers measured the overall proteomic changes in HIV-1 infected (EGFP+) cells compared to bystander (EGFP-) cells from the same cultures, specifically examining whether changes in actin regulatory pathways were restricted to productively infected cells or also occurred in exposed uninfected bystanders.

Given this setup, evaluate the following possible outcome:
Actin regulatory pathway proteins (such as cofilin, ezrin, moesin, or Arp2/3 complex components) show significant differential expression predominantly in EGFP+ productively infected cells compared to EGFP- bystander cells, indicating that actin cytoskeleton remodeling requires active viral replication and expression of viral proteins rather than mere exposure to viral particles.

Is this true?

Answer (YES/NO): NO